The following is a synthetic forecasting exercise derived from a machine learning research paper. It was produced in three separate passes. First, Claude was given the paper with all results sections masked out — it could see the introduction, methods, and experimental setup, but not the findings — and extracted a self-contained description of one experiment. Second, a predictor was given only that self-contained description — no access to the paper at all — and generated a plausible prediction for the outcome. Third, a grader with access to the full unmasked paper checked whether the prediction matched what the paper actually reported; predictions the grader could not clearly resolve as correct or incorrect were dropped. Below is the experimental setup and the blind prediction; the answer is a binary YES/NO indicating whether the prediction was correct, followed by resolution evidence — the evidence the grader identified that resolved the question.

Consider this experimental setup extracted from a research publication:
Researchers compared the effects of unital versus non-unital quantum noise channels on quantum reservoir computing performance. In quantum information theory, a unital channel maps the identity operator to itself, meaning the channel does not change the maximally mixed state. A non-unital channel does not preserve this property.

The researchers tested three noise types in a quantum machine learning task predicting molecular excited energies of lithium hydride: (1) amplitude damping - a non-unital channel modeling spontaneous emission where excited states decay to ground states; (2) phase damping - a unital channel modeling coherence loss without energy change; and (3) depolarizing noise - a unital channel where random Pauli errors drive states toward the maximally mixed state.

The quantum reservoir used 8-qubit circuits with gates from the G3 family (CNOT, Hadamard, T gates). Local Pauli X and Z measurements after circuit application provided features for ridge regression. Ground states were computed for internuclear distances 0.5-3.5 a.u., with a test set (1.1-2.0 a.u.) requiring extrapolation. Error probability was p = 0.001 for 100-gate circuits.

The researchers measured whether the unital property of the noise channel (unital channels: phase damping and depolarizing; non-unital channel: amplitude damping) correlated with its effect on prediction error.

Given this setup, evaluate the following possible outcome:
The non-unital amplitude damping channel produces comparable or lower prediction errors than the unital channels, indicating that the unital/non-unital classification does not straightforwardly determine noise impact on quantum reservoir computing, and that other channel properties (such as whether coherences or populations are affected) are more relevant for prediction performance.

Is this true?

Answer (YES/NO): NO